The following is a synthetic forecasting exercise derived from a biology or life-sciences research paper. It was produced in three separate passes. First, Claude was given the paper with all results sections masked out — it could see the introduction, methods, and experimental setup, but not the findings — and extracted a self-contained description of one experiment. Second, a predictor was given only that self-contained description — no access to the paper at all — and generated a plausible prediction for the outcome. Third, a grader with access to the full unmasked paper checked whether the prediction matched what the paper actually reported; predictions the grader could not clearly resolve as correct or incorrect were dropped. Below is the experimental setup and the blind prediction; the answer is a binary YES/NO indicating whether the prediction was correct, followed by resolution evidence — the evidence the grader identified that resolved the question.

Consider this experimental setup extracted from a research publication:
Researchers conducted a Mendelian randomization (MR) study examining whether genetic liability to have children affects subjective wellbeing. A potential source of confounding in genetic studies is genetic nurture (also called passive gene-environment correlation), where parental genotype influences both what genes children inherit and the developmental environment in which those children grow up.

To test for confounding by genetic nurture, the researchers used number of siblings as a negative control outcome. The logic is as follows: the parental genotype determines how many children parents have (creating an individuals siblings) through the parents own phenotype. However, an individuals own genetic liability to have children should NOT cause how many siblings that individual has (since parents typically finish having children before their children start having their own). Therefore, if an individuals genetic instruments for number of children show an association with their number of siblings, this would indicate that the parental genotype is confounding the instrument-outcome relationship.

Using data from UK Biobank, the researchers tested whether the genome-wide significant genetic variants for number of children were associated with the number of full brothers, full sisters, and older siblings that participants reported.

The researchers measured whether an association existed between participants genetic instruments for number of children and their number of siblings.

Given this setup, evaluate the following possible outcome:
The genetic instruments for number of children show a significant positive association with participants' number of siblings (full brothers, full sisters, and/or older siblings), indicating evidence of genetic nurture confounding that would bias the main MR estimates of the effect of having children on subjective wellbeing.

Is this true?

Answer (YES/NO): NO